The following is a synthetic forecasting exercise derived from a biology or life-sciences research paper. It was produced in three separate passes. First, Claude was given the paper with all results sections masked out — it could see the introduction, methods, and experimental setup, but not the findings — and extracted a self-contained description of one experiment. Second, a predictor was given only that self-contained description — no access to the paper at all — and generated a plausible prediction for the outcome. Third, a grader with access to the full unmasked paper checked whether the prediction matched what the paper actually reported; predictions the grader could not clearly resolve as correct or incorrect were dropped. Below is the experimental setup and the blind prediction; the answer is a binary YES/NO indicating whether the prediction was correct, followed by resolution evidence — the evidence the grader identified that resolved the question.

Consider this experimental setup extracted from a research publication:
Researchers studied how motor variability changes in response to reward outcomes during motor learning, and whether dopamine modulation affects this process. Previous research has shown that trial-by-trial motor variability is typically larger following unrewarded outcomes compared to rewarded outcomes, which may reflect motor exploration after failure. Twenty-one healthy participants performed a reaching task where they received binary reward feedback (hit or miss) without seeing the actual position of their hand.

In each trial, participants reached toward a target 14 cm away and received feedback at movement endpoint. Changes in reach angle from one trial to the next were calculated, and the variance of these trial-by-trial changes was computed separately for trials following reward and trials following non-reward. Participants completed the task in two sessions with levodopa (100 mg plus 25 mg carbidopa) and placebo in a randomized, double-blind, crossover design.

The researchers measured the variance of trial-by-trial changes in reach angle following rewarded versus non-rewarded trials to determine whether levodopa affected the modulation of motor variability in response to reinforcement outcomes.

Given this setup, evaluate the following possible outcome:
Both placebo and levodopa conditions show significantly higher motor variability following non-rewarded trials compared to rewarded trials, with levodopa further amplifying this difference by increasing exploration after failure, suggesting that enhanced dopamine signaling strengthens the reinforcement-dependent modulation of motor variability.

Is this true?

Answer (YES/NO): NO